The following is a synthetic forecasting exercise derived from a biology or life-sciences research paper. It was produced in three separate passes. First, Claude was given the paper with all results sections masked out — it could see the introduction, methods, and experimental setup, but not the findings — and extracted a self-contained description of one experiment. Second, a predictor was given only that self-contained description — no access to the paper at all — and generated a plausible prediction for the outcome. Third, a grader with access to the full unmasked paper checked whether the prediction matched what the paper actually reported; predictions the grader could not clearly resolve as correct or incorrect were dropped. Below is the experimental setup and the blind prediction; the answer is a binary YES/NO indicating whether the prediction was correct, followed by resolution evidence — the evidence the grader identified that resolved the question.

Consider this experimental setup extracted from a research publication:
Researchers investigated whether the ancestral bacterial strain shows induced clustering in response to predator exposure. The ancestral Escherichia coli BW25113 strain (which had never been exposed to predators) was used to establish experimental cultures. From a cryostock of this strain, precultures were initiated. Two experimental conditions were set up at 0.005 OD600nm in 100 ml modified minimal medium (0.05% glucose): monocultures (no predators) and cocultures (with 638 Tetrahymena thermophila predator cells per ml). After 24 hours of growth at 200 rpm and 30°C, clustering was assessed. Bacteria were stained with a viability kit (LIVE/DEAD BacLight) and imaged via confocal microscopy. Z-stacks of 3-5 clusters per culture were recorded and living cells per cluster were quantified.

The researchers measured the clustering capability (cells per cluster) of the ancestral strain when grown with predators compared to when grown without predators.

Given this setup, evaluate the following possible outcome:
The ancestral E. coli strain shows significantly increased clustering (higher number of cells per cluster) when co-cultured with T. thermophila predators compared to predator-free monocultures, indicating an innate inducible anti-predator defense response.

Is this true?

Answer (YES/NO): YES